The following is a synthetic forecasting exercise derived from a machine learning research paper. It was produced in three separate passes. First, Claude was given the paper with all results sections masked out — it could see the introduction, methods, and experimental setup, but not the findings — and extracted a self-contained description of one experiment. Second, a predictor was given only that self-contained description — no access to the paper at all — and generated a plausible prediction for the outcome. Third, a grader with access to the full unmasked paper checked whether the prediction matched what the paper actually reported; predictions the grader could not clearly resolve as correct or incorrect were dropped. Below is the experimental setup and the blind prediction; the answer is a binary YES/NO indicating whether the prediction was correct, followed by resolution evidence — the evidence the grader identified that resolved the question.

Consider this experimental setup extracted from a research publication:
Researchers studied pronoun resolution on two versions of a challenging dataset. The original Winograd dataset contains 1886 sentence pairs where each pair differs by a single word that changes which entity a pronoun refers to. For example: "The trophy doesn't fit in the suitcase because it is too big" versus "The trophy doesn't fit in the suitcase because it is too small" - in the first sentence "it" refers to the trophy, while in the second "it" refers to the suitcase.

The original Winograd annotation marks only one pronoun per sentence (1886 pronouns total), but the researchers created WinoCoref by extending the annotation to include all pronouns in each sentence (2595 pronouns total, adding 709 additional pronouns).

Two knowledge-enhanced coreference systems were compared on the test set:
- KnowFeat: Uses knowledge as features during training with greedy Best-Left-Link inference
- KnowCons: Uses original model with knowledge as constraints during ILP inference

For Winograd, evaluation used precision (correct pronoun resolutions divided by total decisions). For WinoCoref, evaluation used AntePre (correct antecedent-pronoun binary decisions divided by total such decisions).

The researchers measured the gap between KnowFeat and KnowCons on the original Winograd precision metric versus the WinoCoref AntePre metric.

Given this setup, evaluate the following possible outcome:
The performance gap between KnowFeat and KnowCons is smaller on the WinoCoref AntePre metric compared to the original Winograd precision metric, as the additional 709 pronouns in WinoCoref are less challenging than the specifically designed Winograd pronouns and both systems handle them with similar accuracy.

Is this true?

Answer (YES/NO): YES